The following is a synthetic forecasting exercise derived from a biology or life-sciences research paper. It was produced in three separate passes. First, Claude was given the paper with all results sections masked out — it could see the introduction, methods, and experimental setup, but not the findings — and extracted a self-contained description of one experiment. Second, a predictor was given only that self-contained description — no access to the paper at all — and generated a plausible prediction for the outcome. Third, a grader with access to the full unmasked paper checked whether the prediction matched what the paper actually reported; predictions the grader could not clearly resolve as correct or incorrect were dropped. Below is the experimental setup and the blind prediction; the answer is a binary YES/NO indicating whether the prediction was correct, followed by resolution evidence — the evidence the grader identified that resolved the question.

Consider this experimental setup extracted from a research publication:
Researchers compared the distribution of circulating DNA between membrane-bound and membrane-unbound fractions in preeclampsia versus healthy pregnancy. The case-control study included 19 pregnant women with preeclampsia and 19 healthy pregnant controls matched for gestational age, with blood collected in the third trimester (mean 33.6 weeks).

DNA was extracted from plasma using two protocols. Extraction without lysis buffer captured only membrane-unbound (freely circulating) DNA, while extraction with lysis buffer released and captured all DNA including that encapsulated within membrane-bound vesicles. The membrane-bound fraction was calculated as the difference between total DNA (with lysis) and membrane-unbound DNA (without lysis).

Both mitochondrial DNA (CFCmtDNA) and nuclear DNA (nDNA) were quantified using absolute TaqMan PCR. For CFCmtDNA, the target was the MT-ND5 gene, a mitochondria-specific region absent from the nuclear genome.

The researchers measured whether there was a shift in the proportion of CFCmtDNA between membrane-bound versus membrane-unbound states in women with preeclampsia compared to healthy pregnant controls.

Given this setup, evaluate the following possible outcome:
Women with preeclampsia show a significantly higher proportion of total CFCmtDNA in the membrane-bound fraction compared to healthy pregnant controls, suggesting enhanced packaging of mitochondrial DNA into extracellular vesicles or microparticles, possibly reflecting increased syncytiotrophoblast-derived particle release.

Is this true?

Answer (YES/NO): YES